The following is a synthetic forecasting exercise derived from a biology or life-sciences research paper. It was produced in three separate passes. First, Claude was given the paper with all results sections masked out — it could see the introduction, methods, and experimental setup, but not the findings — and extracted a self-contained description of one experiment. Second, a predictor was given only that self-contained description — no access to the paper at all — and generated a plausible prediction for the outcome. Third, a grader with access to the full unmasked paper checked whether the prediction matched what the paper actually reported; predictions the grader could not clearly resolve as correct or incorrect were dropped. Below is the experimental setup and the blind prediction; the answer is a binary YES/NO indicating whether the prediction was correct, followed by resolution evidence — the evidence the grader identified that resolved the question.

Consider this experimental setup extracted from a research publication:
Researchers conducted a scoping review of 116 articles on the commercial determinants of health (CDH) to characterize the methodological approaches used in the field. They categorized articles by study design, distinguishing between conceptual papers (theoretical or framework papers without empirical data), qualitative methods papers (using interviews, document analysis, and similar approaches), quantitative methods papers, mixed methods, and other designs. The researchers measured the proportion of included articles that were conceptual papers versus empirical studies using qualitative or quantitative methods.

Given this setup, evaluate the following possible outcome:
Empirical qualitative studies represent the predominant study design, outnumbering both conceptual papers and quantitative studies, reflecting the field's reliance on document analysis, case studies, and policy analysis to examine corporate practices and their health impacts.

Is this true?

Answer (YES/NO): NO